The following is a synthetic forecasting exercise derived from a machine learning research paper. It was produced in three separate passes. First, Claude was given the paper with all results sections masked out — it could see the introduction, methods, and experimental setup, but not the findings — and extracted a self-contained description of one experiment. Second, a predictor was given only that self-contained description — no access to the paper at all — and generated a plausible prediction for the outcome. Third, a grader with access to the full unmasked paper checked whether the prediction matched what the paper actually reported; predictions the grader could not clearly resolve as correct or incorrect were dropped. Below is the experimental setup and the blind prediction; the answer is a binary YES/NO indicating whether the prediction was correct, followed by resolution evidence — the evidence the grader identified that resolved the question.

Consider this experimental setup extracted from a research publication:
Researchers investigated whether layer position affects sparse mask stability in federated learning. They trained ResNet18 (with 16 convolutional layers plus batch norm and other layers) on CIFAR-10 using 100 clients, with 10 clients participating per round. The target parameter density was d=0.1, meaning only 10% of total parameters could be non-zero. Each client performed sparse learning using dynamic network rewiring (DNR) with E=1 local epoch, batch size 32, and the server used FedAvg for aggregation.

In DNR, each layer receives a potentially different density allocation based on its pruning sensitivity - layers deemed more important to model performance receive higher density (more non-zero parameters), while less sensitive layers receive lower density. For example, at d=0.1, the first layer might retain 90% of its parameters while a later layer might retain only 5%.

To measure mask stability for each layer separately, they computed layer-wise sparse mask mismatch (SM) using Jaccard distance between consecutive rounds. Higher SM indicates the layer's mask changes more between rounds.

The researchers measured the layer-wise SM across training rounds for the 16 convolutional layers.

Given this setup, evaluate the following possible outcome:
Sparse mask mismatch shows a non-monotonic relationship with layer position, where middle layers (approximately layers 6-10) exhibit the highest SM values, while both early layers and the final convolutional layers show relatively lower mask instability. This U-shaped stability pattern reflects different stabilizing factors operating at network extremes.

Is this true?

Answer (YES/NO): NO